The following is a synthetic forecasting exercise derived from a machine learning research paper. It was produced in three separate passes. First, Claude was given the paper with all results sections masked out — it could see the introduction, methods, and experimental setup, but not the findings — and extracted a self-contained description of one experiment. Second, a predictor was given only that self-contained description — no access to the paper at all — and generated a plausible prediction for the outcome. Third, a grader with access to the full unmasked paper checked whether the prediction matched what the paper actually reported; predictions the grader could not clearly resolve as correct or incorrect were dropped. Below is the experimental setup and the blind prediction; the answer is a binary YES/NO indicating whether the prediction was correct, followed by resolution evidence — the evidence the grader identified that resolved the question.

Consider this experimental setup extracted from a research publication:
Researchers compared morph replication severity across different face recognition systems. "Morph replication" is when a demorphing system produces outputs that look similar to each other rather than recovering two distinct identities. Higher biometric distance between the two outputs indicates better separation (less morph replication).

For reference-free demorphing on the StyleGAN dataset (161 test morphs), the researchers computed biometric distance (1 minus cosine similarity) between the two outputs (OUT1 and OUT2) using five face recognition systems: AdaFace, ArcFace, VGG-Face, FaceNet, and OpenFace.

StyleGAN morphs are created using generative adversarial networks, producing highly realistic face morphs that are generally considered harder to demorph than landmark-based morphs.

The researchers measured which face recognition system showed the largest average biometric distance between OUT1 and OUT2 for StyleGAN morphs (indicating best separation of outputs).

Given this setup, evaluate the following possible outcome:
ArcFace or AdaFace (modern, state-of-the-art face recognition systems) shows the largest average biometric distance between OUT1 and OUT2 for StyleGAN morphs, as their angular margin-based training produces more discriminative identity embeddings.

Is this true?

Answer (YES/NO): NO